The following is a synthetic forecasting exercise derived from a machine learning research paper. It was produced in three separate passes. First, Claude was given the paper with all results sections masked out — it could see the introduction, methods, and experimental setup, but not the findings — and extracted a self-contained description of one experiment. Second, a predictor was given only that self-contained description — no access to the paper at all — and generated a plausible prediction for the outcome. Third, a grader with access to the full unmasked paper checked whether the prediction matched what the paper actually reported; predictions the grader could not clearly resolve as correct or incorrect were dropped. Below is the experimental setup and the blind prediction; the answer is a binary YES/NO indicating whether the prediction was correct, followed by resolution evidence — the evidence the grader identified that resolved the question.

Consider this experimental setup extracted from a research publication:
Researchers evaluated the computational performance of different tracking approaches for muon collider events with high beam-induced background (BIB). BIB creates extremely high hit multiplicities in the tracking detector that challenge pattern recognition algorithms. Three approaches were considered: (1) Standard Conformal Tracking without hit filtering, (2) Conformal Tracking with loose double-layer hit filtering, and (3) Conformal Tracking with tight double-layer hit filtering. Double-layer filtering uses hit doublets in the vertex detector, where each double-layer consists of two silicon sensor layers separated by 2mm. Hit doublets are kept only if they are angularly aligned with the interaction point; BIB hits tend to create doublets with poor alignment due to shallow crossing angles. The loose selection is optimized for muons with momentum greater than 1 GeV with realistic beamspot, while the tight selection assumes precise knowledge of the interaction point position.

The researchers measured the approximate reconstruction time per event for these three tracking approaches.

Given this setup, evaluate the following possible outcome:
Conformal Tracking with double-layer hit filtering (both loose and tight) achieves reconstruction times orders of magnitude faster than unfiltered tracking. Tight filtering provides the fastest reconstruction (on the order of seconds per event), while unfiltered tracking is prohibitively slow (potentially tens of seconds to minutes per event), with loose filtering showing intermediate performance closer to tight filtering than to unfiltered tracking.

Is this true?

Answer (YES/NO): NO